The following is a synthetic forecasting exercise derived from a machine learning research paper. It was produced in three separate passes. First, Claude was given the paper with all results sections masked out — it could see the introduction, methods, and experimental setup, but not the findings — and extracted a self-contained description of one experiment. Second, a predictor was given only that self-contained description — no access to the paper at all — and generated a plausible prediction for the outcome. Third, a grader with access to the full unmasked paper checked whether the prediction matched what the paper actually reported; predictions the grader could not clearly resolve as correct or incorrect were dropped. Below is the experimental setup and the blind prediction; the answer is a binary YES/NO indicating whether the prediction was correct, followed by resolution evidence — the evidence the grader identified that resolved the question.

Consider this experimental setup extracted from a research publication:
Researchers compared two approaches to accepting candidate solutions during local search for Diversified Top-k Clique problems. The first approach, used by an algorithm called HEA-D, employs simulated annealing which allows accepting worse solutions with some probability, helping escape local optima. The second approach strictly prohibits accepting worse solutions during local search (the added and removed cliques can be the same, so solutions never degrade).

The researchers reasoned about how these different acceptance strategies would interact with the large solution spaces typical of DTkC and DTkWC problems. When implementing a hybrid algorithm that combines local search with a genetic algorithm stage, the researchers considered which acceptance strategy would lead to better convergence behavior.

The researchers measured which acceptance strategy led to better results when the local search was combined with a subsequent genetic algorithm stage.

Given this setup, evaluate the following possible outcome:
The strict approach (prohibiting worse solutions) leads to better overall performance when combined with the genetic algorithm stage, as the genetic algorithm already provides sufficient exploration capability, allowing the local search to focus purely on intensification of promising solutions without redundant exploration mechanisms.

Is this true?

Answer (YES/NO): YES